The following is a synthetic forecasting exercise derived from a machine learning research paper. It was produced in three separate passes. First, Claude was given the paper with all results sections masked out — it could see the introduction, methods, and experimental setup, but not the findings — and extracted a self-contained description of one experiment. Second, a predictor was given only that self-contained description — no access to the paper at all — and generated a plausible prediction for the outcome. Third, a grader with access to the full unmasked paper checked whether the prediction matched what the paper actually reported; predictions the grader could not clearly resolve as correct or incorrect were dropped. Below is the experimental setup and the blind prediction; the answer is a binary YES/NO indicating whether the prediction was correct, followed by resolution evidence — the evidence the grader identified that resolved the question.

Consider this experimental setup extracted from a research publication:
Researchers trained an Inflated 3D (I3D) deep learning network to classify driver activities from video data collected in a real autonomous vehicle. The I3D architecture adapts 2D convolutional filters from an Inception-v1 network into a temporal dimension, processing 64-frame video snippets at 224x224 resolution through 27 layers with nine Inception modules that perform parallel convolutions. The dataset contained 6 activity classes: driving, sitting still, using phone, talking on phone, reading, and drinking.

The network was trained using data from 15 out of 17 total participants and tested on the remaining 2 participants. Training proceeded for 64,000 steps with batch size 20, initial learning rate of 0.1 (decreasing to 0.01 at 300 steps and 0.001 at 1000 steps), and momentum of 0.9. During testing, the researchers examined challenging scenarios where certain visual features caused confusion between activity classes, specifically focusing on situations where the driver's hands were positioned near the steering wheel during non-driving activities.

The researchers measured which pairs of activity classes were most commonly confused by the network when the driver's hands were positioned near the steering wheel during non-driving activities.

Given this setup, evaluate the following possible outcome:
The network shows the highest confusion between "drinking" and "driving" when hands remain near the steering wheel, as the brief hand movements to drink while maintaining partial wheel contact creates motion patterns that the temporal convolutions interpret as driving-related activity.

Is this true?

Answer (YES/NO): NO